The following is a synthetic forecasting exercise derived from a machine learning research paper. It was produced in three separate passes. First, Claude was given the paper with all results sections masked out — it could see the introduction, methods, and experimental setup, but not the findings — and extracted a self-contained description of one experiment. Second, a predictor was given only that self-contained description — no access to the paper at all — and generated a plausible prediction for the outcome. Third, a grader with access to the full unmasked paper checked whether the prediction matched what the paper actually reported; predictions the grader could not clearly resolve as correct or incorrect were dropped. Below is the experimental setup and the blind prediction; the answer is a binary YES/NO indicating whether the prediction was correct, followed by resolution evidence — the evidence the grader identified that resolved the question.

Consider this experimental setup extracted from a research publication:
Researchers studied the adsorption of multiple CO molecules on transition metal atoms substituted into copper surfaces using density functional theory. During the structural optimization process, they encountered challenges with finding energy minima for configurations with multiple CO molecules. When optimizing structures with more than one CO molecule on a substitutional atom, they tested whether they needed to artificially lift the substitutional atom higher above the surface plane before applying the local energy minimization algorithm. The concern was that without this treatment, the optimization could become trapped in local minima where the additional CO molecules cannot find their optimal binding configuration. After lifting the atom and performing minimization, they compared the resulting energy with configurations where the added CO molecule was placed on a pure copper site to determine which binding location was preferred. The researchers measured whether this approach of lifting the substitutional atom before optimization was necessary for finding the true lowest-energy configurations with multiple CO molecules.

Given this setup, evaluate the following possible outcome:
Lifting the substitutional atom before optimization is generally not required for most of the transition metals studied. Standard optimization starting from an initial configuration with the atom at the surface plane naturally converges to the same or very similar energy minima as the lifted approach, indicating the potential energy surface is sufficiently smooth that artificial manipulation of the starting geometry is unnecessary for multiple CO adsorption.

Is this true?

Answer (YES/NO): NO